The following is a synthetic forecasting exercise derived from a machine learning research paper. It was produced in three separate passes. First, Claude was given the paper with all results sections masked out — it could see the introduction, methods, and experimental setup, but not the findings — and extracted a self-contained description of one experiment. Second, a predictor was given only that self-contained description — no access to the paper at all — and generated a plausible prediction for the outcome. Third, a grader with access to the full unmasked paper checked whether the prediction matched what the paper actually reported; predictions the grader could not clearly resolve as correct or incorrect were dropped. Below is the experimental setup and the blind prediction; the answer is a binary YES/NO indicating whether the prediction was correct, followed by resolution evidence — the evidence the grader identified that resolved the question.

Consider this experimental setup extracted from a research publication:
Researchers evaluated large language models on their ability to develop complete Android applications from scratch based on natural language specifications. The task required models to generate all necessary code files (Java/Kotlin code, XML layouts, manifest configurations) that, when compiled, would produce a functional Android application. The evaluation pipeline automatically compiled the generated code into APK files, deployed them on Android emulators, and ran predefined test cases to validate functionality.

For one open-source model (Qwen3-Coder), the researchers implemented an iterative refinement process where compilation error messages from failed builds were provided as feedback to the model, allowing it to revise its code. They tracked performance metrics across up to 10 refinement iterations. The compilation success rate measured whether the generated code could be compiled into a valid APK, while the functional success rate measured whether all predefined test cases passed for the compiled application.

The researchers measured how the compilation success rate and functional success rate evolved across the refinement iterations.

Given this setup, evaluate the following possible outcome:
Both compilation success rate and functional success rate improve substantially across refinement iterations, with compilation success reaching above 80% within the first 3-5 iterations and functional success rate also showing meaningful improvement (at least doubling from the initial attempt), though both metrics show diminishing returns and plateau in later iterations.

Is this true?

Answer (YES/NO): NO